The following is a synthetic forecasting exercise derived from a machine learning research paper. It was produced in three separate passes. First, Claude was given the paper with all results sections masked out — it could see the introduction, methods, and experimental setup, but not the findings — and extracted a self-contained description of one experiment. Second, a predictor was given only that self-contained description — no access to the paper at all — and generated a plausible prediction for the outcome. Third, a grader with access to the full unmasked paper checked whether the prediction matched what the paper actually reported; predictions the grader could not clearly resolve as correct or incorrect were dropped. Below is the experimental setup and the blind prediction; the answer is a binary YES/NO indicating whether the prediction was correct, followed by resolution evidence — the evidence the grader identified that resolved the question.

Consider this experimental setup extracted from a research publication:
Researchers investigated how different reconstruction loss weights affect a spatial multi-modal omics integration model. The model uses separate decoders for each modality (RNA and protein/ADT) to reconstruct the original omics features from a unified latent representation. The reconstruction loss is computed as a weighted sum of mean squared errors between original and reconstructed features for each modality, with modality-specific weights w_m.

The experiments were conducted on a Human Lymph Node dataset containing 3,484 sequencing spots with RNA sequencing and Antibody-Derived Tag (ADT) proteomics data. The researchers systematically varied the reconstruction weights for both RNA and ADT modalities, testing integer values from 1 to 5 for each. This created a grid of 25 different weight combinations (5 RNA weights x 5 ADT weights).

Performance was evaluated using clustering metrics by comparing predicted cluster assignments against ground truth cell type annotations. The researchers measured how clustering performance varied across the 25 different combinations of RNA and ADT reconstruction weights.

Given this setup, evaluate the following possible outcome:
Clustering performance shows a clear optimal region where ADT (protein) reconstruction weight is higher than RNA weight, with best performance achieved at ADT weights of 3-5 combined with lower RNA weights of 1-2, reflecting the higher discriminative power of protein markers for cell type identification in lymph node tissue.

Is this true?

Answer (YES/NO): NO